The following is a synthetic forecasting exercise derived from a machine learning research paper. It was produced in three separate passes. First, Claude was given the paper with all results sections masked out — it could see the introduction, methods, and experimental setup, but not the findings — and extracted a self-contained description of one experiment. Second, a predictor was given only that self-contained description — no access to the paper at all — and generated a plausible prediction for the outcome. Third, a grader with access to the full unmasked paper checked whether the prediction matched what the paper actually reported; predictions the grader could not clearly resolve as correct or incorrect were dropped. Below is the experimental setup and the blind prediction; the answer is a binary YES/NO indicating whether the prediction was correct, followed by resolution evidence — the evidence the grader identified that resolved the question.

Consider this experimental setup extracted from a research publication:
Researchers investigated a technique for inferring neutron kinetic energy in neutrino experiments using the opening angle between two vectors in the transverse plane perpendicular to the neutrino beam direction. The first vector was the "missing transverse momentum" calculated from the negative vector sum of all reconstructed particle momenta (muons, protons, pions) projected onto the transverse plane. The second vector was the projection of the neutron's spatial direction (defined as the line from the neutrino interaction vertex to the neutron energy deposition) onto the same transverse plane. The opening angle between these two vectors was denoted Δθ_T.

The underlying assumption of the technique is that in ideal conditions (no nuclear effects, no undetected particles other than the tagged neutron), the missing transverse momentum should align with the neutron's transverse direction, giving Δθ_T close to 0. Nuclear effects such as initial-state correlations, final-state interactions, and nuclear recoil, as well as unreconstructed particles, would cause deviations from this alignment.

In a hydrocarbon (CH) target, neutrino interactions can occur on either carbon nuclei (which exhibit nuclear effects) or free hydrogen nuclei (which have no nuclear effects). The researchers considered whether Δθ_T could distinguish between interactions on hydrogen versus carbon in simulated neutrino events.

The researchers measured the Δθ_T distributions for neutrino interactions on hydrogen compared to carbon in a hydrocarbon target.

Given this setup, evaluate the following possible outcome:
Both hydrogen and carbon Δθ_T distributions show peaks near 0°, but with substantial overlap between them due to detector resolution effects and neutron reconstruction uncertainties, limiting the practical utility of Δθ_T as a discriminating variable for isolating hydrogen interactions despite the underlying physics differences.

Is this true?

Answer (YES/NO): YES